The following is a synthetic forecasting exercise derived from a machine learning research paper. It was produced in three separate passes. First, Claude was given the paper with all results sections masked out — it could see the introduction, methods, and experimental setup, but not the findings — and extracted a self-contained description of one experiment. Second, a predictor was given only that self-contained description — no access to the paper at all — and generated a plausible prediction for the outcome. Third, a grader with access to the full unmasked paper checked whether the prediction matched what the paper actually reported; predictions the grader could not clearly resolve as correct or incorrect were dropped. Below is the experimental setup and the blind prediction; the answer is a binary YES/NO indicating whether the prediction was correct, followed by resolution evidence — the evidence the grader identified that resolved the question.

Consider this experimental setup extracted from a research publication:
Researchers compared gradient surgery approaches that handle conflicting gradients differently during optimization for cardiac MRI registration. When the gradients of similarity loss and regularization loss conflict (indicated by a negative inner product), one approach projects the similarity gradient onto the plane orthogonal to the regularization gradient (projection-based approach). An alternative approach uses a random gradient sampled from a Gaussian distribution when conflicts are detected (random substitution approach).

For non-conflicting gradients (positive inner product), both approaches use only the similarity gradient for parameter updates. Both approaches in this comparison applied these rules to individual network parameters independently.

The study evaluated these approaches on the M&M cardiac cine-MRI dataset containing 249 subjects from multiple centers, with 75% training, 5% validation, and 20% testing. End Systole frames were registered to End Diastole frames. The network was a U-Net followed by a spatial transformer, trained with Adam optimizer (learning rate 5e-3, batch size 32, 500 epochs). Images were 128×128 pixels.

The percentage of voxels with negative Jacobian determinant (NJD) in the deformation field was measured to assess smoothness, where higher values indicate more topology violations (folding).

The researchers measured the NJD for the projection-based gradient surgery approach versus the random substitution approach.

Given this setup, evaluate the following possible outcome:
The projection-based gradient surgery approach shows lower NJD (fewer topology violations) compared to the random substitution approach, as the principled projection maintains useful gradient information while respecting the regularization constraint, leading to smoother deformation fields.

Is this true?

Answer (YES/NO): NO